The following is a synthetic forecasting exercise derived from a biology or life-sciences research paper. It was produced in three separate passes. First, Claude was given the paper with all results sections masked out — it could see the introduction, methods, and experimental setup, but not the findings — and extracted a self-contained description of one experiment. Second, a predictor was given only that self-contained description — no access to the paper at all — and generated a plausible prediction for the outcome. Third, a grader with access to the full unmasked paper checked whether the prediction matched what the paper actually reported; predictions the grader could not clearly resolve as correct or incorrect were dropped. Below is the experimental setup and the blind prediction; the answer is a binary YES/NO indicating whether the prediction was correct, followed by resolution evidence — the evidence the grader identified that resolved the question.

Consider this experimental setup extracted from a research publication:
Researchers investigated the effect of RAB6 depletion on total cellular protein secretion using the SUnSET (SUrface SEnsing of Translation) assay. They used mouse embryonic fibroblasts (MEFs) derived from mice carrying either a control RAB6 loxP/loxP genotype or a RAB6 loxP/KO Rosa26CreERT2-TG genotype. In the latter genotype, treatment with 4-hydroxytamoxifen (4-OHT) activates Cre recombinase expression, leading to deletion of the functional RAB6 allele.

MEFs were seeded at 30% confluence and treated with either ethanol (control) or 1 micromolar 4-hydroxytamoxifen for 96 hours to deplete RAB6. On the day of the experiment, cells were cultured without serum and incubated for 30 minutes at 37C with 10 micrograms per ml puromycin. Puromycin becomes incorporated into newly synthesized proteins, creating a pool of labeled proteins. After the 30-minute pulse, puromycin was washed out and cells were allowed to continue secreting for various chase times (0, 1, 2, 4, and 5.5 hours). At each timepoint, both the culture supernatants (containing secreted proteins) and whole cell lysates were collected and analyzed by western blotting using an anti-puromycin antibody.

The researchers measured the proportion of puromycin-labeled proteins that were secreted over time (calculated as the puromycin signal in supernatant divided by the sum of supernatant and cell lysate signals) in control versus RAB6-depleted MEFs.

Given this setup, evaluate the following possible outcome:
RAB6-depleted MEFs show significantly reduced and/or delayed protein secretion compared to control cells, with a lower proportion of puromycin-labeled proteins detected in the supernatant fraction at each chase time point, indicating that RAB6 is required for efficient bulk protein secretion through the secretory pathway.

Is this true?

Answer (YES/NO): NO